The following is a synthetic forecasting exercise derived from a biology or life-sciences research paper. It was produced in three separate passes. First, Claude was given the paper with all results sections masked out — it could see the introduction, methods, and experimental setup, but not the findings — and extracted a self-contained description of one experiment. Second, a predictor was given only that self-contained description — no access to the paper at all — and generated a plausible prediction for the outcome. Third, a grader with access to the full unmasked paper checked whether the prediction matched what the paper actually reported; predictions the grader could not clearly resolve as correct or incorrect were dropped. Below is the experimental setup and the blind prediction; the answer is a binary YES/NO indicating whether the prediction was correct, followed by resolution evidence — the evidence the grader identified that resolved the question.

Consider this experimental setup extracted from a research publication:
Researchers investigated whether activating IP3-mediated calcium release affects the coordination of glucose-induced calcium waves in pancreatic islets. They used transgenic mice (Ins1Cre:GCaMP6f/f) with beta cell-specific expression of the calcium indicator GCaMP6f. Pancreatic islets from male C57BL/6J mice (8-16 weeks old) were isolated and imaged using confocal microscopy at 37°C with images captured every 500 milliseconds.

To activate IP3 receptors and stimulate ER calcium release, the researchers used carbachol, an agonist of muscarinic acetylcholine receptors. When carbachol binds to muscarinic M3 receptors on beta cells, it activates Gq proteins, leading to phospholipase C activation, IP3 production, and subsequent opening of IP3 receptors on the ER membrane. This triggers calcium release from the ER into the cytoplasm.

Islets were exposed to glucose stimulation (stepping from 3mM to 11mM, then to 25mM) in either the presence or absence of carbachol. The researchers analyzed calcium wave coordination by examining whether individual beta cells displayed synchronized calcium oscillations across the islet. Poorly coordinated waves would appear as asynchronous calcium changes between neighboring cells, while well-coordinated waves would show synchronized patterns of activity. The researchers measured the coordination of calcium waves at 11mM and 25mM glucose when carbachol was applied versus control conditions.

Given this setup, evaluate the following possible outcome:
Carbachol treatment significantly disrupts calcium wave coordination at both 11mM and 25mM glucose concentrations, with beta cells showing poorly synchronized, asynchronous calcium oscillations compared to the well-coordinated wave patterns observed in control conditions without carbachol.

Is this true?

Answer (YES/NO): NO